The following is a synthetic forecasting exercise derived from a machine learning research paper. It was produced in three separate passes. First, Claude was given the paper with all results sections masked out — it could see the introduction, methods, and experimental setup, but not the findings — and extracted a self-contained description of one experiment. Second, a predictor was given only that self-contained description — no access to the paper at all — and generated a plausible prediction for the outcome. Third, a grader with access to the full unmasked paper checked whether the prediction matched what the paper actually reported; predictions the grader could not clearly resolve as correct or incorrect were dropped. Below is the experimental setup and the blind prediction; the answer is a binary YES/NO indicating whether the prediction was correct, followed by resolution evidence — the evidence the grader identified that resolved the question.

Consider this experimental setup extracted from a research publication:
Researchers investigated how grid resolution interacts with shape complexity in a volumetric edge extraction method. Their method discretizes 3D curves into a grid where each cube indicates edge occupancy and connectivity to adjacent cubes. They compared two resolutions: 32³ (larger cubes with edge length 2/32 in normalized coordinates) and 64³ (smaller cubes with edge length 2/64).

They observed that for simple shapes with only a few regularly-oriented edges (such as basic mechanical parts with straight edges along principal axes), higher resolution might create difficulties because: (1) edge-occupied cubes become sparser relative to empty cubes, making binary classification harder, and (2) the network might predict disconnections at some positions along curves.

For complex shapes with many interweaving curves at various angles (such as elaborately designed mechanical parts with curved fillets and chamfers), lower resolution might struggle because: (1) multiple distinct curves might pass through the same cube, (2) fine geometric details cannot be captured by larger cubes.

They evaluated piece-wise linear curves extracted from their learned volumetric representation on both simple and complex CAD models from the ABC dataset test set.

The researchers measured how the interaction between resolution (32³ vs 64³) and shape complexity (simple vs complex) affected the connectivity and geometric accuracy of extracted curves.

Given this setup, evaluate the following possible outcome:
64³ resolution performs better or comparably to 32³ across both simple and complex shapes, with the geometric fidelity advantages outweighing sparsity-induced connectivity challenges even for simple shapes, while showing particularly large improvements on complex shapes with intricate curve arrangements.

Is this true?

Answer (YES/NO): NO